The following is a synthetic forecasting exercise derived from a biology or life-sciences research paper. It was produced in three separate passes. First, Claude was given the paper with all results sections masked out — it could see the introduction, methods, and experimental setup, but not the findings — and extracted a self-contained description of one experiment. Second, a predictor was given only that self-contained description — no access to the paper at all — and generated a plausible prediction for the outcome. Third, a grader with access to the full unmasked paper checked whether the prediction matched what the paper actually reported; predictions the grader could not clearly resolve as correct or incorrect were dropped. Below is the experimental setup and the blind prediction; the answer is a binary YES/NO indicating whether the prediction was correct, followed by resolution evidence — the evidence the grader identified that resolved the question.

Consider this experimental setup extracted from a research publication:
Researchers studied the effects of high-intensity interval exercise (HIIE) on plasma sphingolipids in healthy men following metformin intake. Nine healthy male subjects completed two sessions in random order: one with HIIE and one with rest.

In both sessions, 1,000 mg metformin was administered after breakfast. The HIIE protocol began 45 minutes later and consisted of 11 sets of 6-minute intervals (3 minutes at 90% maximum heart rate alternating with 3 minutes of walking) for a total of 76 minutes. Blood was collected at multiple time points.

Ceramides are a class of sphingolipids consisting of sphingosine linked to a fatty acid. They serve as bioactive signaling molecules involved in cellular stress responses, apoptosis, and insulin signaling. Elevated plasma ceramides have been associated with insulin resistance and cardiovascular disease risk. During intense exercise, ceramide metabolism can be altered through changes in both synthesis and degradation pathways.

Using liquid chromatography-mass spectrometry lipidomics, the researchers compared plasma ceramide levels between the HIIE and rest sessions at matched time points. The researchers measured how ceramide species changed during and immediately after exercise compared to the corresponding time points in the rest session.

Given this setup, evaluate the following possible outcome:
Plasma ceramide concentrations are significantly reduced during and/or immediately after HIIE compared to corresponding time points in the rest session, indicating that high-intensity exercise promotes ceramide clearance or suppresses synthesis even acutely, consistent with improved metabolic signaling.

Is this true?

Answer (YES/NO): NO